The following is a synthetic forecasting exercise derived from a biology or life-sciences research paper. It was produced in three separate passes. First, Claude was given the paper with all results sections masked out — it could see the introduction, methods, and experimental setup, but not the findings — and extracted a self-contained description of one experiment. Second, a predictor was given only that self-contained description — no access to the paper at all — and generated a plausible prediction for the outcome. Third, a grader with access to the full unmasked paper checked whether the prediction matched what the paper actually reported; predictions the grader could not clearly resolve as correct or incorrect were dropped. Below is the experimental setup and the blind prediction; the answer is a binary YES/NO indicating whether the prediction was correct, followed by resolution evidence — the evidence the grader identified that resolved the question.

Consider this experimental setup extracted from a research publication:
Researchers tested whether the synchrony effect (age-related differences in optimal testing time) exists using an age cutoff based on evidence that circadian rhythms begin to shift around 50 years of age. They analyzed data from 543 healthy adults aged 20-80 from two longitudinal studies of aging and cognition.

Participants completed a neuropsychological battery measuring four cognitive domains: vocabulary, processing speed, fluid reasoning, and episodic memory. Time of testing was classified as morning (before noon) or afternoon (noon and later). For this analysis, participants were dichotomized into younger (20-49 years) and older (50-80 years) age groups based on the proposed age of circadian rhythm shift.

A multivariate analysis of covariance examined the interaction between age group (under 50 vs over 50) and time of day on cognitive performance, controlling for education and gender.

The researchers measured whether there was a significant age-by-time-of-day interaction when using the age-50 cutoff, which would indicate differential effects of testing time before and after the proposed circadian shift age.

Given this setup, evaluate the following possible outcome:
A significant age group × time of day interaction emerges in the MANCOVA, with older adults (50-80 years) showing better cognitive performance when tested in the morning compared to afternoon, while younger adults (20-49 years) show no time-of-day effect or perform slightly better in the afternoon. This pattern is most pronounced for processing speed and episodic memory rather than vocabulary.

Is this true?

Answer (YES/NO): NO